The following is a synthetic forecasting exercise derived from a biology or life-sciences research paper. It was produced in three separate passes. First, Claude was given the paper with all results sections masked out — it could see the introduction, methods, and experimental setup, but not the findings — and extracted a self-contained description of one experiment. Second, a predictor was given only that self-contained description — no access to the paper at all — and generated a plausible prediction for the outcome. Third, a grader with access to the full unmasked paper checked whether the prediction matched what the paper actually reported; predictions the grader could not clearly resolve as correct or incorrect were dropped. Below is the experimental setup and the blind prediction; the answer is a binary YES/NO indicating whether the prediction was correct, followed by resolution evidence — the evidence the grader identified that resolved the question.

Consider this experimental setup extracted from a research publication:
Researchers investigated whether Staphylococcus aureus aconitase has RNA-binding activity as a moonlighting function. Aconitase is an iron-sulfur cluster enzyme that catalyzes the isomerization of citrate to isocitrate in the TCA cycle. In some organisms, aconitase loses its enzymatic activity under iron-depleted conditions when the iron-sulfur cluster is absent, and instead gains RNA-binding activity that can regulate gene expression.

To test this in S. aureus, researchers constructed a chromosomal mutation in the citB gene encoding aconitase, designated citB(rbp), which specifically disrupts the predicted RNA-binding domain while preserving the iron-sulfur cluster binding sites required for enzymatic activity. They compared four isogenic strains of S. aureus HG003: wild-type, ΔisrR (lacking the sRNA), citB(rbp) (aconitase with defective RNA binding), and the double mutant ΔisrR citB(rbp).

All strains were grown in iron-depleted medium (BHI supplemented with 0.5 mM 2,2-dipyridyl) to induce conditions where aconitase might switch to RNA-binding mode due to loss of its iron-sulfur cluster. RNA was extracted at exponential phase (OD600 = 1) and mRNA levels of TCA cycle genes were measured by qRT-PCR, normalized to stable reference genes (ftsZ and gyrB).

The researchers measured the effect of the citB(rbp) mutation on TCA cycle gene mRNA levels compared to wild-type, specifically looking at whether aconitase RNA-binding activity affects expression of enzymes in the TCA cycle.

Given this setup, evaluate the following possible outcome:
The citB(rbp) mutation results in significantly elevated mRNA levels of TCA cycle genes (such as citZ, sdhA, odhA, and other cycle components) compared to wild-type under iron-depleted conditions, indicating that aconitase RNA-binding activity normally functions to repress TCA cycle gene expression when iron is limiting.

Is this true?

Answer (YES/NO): NO